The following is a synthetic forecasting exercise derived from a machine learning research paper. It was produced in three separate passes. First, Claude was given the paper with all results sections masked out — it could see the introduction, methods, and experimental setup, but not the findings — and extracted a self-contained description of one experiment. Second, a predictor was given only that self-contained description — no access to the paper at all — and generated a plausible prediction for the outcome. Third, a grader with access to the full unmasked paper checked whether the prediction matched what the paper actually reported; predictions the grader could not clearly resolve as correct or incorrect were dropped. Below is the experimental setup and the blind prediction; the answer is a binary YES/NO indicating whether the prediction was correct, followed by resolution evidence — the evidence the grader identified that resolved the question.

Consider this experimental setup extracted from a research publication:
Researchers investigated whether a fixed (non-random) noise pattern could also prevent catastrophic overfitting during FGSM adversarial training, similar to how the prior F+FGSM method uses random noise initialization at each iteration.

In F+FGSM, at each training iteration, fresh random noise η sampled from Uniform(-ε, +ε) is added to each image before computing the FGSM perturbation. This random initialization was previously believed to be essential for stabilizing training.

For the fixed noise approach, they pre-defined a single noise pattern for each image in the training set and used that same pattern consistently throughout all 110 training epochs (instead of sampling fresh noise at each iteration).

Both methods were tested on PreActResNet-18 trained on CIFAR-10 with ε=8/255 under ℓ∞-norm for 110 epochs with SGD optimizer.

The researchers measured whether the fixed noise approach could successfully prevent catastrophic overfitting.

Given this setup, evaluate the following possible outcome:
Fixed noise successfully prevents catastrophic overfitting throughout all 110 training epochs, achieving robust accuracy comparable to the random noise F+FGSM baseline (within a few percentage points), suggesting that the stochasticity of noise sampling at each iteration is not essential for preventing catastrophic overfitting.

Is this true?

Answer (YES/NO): YES